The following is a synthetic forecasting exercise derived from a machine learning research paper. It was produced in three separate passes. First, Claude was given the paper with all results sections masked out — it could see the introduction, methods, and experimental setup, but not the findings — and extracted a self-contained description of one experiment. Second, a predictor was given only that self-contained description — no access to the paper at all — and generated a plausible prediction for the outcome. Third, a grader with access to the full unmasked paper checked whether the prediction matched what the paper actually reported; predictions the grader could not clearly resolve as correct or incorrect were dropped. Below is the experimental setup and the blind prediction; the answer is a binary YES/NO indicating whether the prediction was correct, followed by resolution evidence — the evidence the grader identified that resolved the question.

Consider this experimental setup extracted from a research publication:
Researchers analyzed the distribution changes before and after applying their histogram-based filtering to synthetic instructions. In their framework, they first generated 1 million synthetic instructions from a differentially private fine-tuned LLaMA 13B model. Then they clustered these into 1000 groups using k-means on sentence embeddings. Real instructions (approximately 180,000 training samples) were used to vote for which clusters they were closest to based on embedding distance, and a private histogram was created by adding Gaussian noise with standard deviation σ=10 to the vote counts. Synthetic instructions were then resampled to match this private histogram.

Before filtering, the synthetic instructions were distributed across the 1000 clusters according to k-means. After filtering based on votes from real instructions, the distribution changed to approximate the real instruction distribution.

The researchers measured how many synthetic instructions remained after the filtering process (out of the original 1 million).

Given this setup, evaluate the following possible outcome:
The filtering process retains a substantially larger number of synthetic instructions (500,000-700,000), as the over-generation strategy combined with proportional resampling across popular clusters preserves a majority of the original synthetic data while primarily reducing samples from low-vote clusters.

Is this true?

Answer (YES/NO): NO